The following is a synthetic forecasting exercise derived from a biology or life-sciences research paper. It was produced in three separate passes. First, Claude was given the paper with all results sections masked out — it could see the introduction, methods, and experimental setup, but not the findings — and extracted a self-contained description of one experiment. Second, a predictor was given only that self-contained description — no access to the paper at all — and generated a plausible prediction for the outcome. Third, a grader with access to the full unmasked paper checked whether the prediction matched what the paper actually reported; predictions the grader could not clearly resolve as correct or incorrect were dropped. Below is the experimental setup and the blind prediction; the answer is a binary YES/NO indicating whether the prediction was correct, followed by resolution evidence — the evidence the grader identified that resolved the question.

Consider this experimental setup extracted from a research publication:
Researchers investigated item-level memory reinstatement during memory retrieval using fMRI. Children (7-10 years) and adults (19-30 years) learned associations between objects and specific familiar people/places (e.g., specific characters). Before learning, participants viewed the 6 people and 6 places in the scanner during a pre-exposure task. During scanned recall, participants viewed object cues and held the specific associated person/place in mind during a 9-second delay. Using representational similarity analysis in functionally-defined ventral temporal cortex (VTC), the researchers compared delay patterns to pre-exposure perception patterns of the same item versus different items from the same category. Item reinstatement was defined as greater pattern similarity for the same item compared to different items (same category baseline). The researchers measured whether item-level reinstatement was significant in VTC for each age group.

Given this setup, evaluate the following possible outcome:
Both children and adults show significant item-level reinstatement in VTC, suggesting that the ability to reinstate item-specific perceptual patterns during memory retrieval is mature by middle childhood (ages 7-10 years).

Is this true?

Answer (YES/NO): NO